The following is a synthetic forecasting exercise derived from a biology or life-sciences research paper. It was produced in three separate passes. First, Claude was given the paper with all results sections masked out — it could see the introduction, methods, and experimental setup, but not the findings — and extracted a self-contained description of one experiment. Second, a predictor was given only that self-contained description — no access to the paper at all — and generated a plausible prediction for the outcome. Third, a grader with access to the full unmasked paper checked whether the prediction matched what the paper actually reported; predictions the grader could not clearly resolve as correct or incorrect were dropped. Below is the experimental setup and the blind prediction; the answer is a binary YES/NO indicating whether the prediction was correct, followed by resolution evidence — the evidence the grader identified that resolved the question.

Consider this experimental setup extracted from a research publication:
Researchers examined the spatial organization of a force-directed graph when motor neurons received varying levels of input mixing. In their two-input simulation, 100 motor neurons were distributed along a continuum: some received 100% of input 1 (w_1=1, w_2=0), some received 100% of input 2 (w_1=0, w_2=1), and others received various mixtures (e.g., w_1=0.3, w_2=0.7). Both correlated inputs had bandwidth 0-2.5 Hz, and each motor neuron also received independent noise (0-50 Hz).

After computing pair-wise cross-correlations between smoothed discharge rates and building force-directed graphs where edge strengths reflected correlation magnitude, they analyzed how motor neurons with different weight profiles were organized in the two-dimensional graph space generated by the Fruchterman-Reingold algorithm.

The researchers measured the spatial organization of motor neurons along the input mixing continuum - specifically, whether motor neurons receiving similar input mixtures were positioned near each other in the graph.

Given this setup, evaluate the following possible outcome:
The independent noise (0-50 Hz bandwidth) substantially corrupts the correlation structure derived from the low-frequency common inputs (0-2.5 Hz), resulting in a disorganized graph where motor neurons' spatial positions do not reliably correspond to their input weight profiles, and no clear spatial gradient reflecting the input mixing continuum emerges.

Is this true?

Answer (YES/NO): NO